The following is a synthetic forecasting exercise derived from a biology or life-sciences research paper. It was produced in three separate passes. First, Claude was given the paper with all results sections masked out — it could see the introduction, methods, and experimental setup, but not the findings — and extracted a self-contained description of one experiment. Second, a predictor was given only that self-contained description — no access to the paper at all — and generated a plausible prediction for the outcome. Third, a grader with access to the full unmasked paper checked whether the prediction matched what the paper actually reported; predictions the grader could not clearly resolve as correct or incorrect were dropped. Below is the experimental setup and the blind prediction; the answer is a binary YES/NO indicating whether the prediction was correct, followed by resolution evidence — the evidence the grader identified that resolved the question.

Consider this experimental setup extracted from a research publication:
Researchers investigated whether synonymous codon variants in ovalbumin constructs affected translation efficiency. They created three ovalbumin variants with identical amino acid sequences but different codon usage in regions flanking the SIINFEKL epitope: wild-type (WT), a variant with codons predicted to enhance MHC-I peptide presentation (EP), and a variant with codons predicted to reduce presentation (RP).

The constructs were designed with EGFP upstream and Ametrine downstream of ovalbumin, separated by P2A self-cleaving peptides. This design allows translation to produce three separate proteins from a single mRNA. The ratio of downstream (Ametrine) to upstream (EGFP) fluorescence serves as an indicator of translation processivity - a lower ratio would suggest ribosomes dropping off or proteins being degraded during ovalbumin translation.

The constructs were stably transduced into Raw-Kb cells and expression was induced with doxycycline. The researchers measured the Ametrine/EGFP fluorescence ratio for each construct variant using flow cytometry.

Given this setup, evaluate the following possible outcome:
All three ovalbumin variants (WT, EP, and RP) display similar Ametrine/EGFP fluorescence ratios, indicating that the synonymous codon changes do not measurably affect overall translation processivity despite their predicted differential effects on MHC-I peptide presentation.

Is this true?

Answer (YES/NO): NO